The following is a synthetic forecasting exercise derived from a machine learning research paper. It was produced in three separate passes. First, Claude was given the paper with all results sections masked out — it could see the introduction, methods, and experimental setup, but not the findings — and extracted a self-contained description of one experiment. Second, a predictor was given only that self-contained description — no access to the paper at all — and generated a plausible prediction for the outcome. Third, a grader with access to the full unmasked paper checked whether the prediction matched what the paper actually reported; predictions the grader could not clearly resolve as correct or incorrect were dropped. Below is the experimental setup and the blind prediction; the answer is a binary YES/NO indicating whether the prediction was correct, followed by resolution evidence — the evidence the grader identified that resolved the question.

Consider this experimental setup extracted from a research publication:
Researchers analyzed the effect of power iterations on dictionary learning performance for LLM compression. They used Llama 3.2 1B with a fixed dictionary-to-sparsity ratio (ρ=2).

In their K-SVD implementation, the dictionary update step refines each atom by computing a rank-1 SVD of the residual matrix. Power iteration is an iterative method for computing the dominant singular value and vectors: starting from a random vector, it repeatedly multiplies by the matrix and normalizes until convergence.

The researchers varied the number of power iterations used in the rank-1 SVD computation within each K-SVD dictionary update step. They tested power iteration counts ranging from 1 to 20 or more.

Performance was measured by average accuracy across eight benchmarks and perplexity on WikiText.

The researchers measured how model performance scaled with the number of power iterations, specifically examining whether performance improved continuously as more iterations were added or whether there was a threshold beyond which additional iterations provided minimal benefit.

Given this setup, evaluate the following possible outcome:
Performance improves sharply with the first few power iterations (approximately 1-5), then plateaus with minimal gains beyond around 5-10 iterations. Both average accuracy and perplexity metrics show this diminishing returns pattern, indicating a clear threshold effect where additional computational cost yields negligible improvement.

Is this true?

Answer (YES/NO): YES